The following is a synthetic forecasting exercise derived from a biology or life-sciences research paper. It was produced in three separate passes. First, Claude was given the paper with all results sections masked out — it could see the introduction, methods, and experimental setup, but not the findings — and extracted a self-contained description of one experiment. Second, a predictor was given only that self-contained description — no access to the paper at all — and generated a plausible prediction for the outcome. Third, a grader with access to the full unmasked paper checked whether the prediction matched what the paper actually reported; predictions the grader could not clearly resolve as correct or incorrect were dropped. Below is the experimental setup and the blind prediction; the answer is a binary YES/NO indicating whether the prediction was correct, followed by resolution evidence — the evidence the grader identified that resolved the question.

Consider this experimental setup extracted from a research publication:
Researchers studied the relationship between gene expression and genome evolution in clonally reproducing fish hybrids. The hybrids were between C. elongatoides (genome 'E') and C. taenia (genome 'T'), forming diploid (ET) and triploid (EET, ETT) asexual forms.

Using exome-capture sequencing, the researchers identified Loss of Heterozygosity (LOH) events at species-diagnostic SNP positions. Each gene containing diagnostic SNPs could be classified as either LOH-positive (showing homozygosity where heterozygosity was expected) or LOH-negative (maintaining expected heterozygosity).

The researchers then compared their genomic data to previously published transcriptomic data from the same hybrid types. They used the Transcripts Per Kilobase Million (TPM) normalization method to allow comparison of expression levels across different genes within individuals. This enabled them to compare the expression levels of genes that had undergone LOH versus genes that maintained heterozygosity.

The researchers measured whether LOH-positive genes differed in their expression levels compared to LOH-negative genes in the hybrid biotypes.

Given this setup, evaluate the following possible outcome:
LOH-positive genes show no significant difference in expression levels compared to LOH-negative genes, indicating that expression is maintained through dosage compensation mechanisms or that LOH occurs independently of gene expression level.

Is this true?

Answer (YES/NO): NO